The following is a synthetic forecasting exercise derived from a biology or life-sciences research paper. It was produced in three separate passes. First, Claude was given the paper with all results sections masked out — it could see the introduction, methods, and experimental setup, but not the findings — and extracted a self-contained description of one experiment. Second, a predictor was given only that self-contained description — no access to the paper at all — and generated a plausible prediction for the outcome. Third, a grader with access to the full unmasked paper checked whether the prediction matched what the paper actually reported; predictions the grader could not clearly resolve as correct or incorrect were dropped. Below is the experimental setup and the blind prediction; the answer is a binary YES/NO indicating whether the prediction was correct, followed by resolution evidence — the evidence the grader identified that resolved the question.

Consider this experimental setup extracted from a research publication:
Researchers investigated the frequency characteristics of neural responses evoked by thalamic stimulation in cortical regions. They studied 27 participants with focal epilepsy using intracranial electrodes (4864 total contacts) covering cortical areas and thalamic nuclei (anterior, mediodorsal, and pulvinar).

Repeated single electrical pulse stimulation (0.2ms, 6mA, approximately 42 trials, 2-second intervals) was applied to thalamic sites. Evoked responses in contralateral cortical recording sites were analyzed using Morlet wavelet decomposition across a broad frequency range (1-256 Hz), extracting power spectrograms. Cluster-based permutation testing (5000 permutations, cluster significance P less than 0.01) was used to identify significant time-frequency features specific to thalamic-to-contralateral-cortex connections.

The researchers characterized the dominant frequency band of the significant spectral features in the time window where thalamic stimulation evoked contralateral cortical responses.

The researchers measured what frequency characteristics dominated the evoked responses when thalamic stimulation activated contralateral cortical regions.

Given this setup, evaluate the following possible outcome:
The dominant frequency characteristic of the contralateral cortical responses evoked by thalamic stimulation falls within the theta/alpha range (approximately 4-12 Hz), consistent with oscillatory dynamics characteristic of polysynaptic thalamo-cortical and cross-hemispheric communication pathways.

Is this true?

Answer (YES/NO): YES